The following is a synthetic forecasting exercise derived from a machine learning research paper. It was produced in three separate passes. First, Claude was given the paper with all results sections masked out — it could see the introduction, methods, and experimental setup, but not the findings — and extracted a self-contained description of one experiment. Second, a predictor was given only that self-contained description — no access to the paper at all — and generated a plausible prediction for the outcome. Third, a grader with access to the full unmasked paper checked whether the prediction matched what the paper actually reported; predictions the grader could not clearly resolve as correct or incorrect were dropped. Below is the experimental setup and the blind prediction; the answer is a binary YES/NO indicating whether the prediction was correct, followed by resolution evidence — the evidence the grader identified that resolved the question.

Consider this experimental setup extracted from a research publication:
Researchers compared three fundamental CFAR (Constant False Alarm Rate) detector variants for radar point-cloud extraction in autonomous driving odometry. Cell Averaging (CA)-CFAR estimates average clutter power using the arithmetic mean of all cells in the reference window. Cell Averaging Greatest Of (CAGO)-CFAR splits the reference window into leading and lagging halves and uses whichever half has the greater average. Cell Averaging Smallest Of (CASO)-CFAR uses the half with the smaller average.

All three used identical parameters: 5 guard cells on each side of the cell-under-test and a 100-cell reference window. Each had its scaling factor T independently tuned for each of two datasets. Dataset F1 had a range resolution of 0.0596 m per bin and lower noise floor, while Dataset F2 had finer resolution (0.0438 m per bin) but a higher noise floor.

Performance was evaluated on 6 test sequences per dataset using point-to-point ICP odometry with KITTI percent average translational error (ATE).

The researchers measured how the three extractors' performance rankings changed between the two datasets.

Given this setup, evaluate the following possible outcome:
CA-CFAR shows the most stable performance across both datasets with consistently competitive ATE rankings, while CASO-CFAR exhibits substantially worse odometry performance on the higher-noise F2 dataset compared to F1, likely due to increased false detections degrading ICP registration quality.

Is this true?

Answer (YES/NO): NO